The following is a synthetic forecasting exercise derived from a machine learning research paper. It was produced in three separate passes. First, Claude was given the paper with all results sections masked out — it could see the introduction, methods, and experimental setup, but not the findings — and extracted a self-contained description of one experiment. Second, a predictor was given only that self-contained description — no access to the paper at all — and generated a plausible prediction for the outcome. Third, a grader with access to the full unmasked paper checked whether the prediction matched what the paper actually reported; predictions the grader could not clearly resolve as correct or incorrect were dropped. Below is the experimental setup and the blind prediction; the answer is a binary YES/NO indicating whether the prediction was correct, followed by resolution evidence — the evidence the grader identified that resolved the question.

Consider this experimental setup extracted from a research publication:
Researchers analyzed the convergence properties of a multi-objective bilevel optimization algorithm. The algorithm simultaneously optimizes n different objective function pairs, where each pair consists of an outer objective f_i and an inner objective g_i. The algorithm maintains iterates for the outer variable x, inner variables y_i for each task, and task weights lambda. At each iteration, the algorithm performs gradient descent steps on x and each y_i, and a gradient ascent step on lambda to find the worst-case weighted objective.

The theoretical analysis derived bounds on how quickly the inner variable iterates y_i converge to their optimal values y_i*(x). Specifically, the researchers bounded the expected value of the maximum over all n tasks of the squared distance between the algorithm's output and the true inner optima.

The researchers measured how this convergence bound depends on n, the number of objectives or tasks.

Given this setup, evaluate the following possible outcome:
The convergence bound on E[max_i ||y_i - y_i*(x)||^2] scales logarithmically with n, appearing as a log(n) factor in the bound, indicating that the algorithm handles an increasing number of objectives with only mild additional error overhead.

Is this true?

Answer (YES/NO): NO